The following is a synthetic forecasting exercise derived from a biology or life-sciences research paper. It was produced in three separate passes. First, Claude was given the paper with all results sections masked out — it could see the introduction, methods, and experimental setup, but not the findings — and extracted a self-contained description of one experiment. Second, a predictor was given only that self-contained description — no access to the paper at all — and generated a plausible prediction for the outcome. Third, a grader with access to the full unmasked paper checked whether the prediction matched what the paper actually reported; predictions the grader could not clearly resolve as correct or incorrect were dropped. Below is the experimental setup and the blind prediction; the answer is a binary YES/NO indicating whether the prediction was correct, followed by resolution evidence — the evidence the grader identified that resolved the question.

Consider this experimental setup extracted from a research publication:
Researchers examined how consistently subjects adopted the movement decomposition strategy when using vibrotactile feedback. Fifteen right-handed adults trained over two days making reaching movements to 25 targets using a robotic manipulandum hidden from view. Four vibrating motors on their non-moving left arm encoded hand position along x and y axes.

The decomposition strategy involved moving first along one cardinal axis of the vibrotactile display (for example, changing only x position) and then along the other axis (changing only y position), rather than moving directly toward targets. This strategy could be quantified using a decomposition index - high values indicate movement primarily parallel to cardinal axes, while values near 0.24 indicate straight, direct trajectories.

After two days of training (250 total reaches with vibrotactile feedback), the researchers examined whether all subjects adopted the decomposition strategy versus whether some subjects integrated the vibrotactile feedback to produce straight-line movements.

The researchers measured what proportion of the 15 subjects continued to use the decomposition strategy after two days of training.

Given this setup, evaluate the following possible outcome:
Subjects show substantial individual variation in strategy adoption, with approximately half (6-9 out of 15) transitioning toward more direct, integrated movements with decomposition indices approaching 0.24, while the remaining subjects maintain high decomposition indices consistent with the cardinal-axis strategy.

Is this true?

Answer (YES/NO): NO